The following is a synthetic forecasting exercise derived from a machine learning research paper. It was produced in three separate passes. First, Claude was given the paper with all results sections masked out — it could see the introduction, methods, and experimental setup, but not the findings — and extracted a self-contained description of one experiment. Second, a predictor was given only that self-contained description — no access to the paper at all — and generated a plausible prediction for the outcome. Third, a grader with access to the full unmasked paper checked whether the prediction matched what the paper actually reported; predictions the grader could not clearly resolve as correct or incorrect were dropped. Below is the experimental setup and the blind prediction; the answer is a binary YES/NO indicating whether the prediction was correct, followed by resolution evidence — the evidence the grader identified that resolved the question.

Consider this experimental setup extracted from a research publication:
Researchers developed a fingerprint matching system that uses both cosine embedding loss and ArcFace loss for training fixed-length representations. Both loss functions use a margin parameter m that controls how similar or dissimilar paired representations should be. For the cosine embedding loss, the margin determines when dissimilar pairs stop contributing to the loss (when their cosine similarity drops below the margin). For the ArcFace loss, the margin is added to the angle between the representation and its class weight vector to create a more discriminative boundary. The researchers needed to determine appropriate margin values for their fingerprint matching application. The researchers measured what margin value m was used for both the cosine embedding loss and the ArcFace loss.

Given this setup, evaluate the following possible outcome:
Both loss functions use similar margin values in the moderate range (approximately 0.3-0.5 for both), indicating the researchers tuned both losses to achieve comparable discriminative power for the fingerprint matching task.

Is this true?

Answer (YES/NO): YES